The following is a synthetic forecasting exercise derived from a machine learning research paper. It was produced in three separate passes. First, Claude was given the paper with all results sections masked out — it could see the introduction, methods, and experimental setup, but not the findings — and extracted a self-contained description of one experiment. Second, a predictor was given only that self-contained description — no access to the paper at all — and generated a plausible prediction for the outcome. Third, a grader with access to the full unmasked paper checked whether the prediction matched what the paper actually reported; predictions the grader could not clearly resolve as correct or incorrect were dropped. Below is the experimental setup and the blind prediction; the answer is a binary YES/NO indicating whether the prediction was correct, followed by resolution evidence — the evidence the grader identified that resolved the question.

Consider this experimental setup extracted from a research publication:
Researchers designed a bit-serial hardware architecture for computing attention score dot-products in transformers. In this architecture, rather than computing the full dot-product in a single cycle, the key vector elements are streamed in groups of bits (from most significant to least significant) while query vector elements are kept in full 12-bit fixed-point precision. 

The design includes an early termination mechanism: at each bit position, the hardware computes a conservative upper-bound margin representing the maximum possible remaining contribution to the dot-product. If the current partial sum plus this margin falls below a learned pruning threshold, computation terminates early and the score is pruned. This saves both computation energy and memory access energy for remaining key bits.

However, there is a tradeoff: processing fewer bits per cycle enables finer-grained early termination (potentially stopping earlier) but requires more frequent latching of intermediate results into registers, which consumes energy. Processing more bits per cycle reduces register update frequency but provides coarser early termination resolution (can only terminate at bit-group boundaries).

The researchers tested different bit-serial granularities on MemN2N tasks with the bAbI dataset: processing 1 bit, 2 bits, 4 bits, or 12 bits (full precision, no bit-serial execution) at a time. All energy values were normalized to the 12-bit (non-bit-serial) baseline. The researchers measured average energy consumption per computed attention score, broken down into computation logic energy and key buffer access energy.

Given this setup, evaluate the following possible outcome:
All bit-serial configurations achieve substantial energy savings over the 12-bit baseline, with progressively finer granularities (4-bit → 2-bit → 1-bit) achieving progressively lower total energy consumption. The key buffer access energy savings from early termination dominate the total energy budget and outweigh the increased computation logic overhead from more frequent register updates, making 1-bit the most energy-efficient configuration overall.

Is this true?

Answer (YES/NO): NO